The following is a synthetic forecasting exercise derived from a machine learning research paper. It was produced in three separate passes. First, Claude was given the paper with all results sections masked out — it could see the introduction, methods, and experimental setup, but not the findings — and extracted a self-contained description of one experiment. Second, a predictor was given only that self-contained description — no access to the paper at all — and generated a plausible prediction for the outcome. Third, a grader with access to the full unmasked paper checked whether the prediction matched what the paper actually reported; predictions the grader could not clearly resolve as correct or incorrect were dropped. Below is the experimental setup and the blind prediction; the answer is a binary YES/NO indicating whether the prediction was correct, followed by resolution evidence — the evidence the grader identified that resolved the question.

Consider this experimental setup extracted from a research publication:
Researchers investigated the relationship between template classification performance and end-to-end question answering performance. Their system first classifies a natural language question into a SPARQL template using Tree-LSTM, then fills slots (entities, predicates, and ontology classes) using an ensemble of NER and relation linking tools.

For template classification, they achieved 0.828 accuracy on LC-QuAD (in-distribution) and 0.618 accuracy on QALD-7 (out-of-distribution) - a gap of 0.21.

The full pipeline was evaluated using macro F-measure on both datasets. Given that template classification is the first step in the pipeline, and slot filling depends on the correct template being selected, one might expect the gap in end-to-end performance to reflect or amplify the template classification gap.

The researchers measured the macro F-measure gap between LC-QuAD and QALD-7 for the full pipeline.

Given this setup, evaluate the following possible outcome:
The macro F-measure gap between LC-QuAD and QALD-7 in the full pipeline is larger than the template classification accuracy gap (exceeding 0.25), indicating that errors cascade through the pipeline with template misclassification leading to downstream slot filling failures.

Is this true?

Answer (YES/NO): NO